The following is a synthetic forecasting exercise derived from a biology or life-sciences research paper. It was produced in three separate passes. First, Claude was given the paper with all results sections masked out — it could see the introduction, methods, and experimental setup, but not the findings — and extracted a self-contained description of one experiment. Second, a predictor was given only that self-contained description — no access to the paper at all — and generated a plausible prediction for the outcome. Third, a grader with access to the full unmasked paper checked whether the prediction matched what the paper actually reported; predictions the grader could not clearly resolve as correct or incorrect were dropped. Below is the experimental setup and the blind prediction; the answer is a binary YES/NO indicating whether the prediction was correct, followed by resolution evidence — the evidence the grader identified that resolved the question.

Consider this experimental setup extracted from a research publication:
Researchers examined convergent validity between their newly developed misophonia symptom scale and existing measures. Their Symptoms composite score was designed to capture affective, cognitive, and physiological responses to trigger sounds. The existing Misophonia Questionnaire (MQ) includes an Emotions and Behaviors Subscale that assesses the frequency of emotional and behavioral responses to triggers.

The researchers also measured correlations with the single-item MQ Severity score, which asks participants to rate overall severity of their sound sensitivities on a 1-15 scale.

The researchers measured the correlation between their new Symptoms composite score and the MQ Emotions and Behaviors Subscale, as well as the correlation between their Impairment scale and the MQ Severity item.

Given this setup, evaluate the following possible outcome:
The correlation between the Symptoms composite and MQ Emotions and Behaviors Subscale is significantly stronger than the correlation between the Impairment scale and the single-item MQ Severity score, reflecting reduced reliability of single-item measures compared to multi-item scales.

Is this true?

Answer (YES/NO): NO